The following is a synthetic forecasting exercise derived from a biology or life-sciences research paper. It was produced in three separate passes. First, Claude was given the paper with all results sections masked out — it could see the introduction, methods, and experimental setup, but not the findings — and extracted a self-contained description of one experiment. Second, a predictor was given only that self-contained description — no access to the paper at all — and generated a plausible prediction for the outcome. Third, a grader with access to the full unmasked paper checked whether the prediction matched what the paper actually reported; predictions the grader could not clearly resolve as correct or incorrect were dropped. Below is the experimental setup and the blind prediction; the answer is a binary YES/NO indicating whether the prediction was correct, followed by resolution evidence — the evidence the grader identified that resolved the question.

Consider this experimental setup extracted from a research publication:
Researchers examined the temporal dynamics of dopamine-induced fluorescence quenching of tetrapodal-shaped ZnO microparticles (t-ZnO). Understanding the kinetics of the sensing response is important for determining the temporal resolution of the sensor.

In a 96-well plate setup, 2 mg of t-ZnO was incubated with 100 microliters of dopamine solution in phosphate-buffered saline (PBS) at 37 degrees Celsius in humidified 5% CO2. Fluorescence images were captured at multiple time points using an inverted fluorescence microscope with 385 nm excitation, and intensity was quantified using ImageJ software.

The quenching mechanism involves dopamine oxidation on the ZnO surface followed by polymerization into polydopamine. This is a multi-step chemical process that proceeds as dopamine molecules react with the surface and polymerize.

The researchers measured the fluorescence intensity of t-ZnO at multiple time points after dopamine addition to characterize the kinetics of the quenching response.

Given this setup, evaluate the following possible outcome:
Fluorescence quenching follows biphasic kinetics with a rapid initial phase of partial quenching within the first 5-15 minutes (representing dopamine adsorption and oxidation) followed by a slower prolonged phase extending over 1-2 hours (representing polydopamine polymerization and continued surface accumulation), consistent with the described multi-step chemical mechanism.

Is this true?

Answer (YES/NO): NO